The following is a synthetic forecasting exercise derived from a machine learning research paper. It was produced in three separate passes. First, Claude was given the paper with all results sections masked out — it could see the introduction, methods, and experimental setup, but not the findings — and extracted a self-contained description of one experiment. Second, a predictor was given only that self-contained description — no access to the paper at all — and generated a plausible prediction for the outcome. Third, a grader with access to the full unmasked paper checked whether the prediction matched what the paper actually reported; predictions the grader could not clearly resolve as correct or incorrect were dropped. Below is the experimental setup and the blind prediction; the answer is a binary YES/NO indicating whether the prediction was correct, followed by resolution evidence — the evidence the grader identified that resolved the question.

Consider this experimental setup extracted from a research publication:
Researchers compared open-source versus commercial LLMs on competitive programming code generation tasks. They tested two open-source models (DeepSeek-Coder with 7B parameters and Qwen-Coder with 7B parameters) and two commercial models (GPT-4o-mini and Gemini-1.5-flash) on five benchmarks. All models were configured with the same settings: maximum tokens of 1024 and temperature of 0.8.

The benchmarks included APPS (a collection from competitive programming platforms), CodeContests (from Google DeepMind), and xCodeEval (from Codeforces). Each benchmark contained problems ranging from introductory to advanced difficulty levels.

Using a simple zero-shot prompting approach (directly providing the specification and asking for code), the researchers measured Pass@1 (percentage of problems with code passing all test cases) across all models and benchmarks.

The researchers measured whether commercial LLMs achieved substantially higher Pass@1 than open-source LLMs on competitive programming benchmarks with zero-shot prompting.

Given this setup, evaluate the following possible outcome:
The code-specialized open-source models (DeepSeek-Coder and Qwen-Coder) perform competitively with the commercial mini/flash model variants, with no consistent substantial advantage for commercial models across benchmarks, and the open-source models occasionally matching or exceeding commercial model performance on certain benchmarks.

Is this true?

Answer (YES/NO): NO